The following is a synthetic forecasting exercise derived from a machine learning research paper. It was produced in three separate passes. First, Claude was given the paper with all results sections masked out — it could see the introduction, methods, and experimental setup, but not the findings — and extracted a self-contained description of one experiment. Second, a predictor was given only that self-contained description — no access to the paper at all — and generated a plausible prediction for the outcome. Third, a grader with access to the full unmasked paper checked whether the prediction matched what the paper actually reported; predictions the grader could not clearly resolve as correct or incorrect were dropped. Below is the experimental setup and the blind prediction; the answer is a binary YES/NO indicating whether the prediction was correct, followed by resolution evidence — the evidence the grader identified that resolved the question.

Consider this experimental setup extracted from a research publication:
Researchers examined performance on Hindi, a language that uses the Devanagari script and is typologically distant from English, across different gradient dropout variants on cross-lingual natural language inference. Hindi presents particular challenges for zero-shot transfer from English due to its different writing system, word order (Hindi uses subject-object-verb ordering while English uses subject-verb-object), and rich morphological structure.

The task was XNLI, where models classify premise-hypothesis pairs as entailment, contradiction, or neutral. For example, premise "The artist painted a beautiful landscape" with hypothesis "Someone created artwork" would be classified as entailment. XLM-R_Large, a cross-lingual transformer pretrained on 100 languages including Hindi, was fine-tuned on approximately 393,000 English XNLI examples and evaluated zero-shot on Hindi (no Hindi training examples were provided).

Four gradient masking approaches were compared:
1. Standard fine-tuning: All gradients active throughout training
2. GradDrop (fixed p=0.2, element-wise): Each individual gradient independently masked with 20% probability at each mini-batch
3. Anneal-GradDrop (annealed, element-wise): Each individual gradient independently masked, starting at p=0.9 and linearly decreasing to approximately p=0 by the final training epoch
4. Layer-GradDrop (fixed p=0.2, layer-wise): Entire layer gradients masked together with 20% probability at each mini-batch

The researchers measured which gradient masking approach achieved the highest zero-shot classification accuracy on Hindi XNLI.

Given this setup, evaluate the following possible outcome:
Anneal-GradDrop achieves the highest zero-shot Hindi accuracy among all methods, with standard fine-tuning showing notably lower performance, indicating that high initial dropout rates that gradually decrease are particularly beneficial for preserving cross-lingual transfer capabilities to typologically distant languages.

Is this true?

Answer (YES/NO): YES